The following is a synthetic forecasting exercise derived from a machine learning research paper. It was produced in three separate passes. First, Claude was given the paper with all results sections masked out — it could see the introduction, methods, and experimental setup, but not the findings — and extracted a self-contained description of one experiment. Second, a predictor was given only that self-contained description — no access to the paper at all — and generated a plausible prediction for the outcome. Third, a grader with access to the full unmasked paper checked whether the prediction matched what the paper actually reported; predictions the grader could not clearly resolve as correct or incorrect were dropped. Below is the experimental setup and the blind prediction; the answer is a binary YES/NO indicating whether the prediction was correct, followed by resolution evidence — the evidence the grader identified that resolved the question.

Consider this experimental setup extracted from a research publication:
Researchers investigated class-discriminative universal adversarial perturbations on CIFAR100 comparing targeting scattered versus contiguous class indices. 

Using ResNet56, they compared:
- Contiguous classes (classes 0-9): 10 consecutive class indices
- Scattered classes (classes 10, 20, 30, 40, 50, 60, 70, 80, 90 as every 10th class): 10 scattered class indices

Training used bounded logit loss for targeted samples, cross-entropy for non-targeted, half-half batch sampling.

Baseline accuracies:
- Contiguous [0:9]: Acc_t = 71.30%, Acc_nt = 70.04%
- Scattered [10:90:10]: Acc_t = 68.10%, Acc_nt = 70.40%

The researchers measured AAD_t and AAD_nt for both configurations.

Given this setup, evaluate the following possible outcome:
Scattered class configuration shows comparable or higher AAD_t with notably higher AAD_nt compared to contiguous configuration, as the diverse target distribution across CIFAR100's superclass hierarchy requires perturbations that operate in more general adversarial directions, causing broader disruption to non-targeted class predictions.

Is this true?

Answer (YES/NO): NO